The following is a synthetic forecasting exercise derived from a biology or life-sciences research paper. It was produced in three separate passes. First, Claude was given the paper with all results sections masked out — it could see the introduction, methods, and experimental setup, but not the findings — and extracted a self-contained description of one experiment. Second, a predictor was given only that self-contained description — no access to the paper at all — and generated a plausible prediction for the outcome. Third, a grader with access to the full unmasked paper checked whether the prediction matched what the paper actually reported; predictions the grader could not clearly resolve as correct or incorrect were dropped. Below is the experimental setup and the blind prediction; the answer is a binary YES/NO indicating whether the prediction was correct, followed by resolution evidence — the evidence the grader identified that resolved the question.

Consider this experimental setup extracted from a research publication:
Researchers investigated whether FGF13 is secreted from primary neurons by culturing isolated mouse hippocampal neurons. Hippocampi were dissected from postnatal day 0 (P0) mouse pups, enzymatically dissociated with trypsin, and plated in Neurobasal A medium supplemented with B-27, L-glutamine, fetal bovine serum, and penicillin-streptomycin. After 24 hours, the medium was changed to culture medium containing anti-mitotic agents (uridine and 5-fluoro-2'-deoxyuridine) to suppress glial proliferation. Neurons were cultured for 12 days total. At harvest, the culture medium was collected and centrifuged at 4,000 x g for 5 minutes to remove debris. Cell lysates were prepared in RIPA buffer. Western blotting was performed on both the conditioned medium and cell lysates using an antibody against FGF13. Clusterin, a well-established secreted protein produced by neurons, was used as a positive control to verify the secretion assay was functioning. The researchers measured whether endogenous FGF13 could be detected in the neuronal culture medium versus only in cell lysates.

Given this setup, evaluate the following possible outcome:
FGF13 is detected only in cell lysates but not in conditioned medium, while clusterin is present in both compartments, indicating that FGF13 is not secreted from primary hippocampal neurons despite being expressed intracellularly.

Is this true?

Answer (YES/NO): YES